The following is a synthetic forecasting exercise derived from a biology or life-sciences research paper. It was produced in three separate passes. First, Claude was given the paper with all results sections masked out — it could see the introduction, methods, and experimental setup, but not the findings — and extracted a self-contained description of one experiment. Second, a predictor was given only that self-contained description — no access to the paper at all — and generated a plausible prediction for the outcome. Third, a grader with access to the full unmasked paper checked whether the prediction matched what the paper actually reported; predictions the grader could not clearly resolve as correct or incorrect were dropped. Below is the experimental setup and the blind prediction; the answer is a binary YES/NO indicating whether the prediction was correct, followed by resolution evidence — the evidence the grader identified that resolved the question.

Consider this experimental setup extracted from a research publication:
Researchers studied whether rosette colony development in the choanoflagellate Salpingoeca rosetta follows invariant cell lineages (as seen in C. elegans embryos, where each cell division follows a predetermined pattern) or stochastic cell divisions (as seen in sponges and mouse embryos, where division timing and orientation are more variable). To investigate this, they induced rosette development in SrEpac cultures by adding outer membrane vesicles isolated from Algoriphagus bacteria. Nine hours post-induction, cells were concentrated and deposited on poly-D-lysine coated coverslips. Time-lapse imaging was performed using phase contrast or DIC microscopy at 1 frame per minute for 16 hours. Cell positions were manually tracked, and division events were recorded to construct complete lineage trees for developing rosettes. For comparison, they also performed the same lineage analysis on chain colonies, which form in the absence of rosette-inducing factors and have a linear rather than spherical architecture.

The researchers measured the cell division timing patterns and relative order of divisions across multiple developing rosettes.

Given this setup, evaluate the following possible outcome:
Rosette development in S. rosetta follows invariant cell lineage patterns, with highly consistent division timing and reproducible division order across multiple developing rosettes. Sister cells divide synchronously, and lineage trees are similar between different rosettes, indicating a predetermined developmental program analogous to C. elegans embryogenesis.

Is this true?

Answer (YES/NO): NO